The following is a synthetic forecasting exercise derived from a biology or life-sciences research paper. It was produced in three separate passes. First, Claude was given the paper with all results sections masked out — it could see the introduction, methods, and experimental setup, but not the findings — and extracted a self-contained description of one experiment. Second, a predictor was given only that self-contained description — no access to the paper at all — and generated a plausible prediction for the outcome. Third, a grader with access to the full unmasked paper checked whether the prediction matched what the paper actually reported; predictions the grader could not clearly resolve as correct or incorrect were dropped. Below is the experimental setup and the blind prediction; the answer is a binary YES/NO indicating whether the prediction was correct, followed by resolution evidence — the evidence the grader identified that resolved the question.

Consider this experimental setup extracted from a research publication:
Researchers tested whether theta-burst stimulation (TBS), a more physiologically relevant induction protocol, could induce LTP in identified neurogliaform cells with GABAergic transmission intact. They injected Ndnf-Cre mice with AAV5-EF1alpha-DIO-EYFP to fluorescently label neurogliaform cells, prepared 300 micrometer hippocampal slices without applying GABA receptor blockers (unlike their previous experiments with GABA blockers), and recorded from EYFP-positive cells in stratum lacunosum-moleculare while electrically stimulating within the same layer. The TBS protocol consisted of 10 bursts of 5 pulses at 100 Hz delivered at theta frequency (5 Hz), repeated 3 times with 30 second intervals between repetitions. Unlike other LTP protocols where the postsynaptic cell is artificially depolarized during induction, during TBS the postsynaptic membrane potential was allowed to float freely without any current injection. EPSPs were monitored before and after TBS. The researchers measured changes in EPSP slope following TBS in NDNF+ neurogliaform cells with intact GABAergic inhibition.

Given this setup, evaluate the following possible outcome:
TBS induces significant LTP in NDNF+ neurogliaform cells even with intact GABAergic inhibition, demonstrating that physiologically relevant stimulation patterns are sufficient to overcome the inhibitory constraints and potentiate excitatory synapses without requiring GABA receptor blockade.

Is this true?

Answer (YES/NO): YES